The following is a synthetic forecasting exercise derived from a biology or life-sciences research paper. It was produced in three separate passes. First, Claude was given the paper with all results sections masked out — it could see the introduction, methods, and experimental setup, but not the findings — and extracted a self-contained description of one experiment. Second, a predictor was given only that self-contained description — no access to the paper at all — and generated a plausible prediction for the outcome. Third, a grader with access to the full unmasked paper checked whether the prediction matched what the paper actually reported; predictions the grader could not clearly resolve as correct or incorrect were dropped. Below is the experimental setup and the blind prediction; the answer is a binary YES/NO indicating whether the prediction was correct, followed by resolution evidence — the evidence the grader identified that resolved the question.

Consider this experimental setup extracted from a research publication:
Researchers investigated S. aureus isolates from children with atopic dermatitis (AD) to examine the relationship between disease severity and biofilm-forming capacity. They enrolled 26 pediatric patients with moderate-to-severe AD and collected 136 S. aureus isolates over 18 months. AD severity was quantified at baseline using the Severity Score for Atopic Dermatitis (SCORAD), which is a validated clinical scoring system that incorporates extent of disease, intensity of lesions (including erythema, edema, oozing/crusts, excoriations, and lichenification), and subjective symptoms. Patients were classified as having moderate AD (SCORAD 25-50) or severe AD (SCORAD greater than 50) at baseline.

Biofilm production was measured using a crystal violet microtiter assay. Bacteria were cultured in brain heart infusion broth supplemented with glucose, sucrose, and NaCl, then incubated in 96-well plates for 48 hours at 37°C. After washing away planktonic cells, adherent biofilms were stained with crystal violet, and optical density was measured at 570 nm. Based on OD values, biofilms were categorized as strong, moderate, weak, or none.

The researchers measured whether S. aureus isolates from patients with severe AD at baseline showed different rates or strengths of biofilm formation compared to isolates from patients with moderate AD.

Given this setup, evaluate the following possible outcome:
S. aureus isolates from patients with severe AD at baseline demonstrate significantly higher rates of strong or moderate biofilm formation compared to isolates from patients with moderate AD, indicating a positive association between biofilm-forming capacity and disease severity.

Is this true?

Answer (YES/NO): YES